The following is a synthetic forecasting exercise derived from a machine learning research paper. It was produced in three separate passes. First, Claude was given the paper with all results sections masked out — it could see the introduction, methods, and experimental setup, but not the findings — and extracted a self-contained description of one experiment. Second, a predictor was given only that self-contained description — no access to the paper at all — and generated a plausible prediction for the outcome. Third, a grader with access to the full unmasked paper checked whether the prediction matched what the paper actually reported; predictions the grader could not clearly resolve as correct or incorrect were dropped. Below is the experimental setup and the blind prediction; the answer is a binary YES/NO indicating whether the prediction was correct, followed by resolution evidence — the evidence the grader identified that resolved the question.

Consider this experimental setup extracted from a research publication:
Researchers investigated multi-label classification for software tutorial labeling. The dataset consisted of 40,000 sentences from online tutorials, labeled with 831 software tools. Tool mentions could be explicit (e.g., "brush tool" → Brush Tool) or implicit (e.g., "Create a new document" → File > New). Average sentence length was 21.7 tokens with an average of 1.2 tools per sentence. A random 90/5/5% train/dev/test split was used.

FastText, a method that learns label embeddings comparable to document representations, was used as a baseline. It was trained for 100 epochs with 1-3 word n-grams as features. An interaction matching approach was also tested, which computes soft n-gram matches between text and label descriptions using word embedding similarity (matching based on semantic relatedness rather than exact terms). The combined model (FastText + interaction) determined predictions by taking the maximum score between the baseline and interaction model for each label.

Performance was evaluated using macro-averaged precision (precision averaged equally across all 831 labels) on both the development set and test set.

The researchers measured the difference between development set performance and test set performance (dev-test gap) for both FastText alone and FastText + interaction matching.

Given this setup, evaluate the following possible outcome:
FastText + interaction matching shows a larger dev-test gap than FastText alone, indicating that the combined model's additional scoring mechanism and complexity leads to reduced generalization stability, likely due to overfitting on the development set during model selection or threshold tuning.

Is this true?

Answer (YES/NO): YES